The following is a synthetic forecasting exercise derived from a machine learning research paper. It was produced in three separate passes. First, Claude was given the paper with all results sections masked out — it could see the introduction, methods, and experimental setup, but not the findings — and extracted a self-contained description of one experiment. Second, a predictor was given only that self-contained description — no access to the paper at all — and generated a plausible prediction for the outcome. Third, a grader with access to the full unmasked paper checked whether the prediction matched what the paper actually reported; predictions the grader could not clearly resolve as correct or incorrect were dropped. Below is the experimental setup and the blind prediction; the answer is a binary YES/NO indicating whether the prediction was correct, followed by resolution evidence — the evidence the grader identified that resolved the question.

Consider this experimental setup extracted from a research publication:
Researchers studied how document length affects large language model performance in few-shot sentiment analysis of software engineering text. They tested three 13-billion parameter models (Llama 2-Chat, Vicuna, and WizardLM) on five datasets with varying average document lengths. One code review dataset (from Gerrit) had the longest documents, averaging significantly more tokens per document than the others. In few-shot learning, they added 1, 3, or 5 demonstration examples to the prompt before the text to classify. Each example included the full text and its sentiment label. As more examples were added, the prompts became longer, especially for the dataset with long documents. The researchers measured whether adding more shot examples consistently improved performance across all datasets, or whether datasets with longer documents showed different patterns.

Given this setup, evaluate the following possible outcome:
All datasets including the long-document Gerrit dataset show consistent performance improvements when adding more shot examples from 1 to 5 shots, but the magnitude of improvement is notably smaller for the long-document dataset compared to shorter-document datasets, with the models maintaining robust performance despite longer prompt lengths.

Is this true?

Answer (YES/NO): NO